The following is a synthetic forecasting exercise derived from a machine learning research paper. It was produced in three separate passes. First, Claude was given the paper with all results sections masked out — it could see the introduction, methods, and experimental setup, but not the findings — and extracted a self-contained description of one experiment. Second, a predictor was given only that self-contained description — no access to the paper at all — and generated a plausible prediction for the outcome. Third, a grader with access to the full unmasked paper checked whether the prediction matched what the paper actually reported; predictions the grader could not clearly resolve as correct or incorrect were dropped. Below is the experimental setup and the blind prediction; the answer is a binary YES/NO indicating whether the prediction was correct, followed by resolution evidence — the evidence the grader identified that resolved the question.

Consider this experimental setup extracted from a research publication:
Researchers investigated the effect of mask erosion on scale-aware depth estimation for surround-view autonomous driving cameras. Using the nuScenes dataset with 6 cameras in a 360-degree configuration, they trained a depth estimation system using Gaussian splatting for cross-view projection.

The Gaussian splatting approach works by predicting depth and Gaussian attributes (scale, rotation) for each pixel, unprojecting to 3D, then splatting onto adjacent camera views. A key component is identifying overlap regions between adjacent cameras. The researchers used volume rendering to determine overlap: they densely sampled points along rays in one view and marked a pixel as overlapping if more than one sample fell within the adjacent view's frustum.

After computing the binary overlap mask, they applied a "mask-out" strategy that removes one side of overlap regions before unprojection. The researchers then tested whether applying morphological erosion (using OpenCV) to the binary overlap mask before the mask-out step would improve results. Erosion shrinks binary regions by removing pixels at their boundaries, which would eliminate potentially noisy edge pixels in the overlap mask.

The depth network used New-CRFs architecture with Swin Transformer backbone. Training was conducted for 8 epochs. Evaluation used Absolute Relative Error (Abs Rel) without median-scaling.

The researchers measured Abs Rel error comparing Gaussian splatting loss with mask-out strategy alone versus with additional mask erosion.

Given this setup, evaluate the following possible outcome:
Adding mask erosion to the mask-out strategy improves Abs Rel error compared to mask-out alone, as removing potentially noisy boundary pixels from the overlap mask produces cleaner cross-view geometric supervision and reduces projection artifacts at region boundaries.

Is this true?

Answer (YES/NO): YES